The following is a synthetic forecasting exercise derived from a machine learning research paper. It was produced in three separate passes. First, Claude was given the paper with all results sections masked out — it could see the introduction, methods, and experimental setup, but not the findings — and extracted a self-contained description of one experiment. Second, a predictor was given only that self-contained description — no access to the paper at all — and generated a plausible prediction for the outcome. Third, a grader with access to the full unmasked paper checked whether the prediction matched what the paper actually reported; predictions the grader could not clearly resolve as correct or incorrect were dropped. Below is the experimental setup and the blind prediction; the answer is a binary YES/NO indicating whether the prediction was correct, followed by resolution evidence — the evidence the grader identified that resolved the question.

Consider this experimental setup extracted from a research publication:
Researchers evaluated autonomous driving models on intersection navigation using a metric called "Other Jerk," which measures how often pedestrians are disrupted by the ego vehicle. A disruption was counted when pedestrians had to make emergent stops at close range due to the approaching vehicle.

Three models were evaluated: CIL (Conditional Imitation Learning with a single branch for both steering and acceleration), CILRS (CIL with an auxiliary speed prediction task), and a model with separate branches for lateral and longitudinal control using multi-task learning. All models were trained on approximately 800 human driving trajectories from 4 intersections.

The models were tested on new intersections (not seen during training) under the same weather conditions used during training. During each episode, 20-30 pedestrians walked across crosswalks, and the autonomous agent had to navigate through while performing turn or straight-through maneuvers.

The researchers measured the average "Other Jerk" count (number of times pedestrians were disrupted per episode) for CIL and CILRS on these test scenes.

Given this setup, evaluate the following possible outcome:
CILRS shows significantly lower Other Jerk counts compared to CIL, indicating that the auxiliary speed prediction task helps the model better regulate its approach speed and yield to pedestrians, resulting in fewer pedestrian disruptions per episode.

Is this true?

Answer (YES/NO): NO